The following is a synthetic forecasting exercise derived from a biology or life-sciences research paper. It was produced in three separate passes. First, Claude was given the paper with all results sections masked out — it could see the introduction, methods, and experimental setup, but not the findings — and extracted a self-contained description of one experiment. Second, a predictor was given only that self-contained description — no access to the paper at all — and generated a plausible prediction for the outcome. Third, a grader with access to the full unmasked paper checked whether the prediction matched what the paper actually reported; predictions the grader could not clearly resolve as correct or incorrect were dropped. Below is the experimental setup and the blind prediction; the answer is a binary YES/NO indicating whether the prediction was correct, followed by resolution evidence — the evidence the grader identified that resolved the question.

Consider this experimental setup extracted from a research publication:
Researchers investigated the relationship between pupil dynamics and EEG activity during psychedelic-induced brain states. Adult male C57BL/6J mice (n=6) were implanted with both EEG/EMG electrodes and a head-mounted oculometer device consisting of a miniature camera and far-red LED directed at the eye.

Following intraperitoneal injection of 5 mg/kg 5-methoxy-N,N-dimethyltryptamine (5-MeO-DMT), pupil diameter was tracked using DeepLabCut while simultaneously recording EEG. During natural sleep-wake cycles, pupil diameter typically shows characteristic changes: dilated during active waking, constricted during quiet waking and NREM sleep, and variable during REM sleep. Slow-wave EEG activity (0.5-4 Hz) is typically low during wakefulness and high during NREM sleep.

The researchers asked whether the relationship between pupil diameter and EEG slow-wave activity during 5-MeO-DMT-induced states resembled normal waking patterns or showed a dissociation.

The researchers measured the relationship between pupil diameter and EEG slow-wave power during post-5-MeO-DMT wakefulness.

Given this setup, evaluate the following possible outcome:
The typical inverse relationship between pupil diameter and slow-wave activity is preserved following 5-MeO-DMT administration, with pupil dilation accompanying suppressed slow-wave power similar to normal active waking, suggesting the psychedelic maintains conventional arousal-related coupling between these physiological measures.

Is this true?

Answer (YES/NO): NO